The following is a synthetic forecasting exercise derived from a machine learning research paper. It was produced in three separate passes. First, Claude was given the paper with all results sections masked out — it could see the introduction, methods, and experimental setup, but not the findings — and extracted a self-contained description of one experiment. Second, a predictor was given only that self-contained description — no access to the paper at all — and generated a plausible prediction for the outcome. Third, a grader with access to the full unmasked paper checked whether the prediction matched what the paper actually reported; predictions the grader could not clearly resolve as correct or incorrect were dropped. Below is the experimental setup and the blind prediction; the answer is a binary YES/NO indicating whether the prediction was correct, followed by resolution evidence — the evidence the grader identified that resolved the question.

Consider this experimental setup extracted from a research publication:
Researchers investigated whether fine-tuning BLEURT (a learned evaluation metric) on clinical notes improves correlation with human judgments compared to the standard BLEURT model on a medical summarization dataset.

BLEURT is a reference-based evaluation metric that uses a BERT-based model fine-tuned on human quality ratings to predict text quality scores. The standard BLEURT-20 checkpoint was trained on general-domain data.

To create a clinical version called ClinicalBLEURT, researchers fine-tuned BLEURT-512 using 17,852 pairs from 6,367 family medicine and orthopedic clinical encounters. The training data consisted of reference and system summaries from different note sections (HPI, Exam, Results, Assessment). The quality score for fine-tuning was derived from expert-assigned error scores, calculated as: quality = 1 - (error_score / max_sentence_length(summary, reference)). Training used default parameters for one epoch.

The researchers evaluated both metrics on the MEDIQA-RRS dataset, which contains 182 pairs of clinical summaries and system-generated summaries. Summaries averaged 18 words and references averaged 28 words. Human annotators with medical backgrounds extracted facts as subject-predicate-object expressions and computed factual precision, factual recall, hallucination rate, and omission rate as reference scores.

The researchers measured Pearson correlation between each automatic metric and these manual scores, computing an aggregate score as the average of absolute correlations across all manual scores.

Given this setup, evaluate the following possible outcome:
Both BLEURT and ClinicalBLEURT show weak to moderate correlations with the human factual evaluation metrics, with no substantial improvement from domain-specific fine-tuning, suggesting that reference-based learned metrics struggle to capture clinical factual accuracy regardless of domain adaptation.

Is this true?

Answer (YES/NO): NO